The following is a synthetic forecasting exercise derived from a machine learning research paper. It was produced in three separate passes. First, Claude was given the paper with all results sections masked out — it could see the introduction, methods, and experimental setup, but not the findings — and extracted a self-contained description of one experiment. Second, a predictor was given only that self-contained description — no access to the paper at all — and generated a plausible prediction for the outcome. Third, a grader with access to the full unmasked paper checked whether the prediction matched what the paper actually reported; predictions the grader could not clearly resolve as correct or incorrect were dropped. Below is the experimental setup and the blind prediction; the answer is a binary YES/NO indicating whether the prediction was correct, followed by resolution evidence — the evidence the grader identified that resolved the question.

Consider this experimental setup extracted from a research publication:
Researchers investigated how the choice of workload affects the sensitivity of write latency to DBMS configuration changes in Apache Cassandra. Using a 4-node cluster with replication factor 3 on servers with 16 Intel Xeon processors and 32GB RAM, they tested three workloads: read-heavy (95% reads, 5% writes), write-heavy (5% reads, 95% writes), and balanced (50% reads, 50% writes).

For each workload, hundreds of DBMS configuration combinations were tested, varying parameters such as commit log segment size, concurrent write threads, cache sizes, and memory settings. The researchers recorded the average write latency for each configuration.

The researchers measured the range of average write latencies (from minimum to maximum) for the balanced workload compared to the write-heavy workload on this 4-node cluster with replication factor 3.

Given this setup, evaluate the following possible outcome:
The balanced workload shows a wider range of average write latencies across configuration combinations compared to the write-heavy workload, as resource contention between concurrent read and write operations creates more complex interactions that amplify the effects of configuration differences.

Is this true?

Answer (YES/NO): YES